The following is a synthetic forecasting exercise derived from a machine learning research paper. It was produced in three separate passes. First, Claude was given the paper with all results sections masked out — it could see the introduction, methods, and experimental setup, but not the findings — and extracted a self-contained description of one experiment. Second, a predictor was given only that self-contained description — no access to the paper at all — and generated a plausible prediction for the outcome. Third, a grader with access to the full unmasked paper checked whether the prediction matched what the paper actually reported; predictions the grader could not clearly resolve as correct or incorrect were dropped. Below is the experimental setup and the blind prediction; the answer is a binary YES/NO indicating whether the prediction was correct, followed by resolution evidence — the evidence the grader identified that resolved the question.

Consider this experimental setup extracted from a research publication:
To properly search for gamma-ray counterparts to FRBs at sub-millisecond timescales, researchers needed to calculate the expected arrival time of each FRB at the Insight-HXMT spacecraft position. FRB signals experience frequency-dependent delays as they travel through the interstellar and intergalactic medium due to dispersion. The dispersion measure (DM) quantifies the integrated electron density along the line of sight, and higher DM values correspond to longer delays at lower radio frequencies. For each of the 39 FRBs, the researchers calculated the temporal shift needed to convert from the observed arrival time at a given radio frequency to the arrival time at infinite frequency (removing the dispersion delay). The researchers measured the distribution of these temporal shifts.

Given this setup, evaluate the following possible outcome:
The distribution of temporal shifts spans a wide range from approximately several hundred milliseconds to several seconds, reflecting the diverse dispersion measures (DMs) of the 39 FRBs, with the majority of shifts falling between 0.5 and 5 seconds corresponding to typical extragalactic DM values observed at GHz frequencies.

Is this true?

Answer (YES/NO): NO